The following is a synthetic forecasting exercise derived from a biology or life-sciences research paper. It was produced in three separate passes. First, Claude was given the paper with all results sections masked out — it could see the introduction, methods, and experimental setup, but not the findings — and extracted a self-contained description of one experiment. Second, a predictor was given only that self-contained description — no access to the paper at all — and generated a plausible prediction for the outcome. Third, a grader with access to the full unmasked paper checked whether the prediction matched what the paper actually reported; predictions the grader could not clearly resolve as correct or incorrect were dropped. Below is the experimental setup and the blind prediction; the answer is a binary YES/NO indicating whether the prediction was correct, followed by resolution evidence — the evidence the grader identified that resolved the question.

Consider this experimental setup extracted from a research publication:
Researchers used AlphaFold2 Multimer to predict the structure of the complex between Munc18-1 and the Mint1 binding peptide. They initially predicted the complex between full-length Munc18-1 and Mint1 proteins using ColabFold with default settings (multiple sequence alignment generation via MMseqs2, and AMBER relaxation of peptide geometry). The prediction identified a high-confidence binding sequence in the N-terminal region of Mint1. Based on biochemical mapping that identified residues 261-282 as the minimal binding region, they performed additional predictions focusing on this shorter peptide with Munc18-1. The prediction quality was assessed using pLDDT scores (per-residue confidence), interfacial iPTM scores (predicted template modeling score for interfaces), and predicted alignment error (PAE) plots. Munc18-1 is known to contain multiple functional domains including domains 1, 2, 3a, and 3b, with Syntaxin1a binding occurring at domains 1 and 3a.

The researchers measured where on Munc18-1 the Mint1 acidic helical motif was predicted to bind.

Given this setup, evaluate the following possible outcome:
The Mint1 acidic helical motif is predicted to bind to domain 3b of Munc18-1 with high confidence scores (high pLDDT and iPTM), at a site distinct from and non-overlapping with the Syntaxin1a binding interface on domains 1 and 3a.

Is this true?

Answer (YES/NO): YES